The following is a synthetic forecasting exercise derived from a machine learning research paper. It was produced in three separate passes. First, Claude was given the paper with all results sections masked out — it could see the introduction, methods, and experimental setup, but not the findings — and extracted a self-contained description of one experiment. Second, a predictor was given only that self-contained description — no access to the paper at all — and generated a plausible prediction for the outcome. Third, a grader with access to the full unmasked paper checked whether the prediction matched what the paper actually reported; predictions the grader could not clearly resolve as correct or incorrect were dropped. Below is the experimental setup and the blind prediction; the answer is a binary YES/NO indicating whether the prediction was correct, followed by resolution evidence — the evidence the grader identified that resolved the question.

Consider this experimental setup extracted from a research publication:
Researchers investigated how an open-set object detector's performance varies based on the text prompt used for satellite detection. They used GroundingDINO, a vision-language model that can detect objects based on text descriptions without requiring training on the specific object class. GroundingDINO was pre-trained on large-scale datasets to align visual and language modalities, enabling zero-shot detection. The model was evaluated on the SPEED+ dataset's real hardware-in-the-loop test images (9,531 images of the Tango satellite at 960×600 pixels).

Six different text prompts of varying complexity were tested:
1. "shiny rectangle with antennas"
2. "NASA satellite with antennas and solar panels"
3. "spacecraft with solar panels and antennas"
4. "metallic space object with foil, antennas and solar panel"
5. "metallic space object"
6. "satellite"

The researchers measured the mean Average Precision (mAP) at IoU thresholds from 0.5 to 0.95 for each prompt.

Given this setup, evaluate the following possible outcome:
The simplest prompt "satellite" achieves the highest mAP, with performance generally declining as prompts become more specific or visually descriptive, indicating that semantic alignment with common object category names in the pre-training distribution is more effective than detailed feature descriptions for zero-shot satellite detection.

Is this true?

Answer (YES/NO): YES